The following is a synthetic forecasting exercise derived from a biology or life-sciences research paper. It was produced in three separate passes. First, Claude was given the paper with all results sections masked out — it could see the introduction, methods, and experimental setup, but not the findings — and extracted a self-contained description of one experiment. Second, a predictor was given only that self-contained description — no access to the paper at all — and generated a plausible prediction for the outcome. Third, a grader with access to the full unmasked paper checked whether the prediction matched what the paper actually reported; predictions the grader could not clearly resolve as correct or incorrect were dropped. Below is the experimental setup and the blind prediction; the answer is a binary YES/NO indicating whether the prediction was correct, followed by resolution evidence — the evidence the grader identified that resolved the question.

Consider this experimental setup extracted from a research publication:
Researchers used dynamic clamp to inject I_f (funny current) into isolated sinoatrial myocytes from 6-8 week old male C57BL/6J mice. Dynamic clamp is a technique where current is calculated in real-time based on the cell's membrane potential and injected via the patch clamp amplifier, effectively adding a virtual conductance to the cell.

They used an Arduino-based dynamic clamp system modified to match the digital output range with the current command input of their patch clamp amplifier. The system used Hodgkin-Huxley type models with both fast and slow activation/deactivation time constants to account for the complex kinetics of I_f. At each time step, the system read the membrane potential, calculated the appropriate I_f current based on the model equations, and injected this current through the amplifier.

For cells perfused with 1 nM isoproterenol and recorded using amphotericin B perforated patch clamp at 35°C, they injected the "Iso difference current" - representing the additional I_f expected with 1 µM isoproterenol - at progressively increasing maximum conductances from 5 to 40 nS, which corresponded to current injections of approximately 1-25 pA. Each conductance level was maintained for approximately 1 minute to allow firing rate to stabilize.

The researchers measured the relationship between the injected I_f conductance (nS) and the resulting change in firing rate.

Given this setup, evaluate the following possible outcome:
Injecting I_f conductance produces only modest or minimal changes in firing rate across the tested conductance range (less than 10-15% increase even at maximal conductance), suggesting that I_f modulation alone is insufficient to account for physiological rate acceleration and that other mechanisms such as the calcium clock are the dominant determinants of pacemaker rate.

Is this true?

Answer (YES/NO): NO